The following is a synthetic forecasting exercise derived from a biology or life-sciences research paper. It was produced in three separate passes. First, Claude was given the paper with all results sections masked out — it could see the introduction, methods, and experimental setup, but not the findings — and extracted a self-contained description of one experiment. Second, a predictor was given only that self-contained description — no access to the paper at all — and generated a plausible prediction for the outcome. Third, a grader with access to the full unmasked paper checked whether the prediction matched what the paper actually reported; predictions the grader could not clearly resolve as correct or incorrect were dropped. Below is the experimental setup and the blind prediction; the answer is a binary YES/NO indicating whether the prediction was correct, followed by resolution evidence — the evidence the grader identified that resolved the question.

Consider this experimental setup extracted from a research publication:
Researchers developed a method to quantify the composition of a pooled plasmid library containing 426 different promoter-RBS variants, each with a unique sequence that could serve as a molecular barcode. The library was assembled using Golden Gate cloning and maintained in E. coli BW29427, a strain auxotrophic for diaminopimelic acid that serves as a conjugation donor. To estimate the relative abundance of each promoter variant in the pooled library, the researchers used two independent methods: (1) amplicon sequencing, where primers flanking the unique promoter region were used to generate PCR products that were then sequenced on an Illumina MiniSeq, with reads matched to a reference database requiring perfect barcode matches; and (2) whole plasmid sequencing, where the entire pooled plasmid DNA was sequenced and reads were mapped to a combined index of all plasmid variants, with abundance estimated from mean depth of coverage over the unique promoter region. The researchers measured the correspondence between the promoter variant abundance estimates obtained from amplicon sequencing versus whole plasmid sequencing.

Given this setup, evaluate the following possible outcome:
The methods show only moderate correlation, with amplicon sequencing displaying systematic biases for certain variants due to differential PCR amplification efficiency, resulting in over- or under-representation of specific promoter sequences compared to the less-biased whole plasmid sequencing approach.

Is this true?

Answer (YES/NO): NO